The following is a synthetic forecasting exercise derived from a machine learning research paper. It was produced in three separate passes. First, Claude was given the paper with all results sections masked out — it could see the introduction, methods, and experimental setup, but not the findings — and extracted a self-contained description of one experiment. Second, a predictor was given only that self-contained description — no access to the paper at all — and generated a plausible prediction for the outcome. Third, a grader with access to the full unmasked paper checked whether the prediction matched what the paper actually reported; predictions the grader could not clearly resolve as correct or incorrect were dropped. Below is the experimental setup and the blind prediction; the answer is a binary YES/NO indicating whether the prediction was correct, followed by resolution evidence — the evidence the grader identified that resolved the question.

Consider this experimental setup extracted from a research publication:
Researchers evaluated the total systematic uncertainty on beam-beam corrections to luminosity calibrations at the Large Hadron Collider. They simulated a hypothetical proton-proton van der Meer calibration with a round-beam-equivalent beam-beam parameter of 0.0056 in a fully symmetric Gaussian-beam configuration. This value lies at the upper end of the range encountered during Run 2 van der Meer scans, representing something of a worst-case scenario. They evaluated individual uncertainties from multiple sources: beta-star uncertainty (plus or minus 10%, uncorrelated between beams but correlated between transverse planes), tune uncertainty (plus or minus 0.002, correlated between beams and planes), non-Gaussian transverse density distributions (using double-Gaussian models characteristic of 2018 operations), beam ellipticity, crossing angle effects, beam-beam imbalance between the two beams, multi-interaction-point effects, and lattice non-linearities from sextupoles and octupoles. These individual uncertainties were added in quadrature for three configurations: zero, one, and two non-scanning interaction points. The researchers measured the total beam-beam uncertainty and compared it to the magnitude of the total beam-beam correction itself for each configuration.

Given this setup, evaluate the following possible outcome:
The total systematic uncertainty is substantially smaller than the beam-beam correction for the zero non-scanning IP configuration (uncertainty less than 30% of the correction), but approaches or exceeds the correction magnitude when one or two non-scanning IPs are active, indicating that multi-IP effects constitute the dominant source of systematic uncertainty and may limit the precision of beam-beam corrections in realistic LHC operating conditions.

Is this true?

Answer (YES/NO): NO